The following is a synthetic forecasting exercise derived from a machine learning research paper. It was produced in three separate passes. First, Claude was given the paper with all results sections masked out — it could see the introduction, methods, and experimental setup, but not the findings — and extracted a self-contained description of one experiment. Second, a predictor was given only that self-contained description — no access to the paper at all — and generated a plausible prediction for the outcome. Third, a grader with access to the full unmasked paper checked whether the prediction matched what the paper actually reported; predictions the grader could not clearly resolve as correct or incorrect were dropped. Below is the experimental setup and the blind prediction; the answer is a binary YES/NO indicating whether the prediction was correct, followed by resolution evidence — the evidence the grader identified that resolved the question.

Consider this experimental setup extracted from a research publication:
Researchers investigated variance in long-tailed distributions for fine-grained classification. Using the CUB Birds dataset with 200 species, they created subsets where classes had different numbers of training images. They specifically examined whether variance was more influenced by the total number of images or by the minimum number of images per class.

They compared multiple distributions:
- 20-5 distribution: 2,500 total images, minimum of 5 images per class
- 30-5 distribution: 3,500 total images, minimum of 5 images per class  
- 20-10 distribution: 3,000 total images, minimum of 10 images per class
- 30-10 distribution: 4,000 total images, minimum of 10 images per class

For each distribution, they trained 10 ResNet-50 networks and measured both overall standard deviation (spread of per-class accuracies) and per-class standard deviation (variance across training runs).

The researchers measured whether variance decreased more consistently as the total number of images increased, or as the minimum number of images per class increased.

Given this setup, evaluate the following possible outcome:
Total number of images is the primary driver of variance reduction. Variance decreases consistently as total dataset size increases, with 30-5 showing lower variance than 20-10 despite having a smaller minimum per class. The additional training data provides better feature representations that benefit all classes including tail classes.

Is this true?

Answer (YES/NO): NO